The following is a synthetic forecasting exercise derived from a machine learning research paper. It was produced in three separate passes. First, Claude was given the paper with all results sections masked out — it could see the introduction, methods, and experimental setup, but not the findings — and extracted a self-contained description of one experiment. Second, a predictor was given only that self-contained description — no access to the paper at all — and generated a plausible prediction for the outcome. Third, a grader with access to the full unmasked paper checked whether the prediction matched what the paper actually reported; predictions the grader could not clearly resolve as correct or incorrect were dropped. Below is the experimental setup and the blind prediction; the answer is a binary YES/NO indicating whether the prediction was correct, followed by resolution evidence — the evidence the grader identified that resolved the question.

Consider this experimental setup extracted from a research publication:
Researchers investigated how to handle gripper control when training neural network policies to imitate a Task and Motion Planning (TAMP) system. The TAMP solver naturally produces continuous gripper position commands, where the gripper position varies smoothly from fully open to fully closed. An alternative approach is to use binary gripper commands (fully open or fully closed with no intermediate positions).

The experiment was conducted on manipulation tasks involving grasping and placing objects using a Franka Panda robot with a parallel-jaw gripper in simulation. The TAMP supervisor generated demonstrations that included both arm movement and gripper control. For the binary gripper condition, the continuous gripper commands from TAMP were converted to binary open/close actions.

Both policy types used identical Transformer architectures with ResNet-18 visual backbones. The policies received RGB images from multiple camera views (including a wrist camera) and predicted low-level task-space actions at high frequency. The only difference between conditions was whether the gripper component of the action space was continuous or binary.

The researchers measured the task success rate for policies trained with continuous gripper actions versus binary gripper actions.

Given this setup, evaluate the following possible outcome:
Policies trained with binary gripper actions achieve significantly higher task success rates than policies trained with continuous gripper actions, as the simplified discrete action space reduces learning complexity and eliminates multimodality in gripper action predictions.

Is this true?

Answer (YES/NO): NO